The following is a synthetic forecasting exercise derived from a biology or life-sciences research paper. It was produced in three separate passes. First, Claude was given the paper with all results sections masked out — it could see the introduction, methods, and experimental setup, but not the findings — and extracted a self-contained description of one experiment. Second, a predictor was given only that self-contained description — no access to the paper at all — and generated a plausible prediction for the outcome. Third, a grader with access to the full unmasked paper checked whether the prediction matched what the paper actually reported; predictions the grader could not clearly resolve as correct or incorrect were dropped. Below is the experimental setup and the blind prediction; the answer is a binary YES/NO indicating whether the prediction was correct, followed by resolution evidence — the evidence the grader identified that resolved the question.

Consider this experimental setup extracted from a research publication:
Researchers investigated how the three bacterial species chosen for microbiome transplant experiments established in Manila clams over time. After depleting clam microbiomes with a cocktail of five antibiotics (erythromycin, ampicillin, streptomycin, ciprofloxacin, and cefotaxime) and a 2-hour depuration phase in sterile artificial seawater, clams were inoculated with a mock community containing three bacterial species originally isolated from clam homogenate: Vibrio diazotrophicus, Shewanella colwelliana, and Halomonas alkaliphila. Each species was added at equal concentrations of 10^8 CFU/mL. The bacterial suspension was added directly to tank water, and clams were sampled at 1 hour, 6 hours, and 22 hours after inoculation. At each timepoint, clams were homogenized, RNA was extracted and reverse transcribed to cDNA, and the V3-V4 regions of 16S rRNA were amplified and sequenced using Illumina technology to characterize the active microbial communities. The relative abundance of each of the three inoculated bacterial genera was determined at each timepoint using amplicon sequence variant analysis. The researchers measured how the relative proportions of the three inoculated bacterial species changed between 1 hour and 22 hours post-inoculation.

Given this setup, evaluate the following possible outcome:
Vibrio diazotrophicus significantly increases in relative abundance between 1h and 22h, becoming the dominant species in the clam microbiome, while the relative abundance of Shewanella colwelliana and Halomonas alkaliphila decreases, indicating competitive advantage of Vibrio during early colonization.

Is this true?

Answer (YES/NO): NO